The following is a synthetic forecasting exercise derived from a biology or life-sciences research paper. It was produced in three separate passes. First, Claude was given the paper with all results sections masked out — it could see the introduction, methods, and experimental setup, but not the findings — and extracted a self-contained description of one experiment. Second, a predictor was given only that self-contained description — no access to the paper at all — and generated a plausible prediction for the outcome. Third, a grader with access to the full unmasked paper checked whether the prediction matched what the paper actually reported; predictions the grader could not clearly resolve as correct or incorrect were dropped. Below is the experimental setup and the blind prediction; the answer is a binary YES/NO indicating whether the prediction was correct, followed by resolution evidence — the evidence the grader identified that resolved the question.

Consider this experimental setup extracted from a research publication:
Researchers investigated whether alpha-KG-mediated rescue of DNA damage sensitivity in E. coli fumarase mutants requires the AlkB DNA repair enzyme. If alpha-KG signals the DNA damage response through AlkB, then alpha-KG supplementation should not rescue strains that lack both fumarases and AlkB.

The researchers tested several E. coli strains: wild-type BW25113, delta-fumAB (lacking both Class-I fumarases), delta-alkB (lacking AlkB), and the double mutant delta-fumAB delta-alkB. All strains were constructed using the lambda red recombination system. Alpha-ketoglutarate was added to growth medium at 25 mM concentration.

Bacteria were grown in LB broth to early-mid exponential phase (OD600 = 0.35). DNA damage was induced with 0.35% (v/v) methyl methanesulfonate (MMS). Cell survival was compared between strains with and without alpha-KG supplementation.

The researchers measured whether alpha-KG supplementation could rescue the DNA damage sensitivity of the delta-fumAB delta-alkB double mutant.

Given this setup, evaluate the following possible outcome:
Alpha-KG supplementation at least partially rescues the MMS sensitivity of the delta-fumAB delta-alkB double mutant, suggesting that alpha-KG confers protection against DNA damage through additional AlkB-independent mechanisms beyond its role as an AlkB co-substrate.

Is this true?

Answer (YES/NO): NO